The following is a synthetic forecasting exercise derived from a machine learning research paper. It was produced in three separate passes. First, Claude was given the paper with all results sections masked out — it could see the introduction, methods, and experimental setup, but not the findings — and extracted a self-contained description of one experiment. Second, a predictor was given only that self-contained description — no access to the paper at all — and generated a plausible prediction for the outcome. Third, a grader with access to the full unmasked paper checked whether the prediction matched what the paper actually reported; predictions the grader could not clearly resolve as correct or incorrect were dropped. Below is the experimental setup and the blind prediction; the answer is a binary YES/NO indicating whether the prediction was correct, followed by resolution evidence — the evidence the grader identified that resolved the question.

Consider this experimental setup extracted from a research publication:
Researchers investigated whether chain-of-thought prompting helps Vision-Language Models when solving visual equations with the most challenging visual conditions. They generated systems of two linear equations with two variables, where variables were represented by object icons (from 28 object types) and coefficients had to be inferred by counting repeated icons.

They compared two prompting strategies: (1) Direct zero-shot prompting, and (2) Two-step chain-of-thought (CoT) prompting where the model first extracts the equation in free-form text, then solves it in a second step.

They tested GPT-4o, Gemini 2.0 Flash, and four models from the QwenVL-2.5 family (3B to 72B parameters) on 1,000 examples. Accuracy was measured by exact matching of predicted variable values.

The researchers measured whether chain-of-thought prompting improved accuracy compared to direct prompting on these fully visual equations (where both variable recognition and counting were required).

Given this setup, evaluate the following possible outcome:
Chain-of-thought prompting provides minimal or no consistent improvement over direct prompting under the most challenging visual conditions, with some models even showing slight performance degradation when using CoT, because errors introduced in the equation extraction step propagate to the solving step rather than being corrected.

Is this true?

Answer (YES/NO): NO